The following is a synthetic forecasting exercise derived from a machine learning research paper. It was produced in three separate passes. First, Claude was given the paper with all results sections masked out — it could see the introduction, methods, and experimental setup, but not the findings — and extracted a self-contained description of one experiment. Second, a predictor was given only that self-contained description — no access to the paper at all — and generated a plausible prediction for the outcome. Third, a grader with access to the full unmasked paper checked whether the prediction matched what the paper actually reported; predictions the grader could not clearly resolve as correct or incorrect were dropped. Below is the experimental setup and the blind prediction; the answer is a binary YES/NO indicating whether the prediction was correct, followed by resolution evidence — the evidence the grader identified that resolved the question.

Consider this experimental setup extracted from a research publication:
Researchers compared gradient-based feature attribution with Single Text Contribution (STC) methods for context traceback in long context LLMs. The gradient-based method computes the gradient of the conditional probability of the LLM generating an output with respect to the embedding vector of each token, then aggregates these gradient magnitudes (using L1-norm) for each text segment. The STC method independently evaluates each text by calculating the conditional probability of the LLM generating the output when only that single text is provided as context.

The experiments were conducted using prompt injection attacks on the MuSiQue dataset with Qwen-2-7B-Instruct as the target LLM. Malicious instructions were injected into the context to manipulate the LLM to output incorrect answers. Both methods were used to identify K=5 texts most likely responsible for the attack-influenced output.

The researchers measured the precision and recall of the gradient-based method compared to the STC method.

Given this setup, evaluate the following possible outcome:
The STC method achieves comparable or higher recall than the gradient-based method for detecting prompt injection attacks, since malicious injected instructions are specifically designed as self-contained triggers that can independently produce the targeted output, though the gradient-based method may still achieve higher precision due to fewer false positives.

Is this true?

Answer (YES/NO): NO